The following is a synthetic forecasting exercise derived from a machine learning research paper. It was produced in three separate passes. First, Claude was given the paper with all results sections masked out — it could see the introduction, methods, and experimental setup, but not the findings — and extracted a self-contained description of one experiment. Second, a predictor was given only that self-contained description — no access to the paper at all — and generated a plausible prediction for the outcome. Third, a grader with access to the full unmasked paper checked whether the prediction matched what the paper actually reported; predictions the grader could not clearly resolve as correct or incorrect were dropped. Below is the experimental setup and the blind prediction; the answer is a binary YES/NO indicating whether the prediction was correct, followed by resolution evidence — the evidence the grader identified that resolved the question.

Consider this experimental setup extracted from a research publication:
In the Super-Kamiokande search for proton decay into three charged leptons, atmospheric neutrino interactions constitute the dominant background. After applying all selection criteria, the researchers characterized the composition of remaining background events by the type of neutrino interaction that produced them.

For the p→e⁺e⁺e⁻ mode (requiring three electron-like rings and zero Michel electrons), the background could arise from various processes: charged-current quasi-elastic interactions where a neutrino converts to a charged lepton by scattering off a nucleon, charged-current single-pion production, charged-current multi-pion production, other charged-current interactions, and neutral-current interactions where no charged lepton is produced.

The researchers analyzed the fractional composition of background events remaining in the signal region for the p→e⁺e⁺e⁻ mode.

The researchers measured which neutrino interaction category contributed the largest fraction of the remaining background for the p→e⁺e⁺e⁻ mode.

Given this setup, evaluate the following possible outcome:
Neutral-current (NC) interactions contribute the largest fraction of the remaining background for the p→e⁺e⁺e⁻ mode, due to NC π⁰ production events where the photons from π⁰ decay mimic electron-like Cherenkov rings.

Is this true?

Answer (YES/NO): NO